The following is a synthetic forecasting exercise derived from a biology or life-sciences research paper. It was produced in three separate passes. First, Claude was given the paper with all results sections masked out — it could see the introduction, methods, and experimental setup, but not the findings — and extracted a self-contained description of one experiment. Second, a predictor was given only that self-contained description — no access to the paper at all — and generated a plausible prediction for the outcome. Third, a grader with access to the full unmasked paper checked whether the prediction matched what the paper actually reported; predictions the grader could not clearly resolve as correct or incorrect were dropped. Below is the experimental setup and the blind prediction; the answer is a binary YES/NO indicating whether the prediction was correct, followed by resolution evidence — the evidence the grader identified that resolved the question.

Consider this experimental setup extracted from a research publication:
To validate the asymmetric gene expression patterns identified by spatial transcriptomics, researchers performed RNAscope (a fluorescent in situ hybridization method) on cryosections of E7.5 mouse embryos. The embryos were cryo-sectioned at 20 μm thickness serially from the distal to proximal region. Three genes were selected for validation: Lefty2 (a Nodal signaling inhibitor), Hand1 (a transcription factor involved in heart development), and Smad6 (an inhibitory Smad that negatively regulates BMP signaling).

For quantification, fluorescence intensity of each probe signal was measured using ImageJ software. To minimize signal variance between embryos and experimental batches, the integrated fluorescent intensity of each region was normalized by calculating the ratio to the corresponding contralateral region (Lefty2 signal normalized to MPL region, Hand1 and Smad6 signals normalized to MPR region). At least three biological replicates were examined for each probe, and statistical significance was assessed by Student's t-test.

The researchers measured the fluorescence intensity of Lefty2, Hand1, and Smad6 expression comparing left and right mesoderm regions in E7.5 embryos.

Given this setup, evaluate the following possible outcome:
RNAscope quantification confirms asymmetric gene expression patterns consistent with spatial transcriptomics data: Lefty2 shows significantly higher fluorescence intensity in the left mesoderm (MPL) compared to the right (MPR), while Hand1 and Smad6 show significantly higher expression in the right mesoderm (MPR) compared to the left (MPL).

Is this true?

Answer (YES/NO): YES